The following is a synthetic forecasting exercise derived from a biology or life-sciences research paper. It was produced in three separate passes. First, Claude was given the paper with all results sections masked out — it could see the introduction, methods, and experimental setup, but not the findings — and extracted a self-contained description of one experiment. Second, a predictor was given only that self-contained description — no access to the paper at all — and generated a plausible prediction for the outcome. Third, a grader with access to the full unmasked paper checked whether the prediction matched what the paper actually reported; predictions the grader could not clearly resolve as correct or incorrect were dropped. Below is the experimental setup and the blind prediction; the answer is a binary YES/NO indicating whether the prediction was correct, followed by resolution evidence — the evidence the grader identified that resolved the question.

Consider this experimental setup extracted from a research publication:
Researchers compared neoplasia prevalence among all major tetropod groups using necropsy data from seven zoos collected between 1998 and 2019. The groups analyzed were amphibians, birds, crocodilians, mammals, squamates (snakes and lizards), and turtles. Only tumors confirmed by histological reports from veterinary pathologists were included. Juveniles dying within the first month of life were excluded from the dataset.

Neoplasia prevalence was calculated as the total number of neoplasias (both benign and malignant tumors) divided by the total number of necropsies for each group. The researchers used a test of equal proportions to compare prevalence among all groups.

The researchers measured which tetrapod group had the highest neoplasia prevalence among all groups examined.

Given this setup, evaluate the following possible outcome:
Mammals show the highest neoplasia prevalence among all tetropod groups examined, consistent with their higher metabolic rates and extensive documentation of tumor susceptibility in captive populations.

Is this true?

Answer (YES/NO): NO